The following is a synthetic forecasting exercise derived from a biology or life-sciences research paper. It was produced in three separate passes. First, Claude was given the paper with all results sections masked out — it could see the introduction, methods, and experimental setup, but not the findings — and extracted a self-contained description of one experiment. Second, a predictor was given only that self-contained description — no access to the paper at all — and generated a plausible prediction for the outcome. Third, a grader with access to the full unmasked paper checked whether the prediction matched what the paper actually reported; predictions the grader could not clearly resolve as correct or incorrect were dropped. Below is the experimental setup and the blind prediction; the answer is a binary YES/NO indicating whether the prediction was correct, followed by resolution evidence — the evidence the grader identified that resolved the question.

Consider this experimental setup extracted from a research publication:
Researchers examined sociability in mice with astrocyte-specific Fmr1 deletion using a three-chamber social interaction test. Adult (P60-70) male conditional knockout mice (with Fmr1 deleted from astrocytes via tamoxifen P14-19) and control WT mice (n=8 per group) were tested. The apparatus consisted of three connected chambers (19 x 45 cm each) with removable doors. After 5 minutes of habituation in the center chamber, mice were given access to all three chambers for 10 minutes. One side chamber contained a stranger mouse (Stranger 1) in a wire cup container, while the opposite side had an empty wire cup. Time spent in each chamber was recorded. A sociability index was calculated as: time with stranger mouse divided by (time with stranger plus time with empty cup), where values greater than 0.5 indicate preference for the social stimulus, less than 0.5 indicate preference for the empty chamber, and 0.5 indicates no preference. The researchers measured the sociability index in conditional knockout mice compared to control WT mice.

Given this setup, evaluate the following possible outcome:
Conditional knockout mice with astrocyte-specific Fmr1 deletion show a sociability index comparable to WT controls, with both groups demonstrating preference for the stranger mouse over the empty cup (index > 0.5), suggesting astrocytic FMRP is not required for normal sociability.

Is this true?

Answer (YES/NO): NO